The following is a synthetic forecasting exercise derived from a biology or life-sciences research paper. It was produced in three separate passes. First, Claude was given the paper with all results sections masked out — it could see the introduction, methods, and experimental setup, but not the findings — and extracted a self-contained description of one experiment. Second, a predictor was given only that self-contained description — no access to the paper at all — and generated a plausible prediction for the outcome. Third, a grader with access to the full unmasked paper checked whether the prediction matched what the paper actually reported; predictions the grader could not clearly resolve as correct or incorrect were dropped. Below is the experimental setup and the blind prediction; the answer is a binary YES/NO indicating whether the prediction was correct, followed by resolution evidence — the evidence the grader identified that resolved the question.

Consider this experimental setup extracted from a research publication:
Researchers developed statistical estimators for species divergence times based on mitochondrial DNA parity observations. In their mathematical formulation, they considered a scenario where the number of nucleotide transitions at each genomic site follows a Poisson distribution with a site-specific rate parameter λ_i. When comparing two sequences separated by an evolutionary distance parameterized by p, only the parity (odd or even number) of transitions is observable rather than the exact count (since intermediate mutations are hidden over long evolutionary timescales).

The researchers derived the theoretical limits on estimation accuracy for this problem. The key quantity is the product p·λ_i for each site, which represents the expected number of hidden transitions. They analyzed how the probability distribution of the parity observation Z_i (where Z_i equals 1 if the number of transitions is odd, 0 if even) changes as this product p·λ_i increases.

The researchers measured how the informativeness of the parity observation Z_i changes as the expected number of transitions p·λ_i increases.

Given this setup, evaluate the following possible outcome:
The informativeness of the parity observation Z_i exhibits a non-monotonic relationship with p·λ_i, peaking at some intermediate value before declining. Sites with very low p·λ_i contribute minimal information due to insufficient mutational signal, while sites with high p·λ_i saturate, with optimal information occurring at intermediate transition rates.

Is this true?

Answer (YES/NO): NO